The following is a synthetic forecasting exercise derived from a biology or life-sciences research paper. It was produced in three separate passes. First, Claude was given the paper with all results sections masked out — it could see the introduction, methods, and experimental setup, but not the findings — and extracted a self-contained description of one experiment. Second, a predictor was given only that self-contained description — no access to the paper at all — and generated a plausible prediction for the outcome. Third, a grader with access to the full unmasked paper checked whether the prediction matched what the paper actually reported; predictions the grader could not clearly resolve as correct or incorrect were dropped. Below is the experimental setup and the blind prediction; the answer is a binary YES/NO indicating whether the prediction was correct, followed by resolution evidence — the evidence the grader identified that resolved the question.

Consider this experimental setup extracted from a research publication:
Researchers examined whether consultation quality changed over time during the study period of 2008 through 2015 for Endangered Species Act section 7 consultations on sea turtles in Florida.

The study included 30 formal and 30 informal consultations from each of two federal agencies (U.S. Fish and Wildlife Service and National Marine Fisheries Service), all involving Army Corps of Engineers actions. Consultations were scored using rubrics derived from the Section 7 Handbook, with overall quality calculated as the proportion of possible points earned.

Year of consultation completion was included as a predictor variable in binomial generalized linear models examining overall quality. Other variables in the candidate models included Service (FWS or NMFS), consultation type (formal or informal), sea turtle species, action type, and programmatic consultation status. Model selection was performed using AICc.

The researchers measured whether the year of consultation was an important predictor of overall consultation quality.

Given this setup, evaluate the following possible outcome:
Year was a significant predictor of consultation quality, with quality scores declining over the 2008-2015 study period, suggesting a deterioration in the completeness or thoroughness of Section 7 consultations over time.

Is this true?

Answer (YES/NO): NO